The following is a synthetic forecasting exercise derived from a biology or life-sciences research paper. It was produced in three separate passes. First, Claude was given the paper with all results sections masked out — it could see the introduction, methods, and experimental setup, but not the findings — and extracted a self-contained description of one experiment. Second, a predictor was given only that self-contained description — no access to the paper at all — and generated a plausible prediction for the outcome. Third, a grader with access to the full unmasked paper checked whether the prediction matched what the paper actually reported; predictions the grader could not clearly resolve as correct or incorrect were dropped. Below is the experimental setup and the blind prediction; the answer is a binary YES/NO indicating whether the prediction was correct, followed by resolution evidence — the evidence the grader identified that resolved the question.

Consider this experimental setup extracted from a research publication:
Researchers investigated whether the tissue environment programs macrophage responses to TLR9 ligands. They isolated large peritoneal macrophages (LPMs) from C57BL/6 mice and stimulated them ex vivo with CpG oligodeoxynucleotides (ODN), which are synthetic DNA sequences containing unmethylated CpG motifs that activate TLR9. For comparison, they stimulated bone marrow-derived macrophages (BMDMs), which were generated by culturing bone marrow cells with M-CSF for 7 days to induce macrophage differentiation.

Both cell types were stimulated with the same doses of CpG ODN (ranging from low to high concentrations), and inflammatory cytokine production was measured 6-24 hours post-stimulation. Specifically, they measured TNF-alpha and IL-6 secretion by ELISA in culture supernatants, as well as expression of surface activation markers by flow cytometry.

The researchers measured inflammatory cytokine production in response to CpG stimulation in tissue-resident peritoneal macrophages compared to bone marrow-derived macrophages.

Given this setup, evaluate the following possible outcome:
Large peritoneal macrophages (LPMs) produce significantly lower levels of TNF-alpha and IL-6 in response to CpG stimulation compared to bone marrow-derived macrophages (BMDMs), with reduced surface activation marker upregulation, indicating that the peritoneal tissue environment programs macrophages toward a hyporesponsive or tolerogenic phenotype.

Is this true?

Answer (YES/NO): YES